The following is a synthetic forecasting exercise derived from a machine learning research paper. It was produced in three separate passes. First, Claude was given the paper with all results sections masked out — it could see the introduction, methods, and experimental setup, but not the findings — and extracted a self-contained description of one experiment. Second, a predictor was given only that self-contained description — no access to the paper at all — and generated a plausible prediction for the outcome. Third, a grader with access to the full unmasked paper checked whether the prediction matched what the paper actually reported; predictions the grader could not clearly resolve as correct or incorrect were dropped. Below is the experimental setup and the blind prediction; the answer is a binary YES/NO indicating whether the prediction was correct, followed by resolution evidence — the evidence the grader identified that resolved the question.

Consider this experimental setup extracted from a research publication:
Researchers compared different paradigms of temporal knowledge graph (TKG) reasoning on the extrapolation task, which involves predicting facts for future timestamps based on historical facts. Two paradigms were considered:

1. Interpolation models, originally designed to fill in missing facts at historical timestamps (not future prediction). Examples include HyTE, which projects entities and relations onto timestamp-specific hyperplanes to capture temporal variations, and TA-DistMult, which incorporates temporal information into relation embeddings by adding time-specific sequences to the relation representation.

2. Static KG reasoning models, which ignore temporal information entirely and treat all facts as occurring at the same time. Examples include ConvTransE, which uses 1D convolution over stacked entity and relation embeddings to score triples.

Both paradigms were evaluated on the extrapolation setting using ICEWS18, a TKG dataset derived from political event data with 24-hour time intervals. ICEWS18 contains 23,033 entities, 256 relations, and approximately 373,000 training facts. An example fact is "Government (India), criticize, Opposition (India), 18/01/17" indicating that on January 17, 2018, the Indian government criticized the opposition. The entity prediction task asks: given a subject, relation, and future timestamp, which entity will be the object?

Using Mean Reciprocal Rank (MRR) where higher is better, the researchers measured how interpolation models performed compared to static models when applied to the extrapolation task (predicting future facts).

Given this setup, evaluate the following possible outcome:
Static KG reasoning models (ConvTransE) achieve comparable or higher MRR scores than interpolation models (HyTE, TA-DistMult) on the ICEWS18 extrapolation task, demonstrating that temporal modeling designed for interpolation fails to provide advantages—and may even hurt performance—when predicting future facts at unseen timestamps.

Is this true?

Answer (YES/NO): YES